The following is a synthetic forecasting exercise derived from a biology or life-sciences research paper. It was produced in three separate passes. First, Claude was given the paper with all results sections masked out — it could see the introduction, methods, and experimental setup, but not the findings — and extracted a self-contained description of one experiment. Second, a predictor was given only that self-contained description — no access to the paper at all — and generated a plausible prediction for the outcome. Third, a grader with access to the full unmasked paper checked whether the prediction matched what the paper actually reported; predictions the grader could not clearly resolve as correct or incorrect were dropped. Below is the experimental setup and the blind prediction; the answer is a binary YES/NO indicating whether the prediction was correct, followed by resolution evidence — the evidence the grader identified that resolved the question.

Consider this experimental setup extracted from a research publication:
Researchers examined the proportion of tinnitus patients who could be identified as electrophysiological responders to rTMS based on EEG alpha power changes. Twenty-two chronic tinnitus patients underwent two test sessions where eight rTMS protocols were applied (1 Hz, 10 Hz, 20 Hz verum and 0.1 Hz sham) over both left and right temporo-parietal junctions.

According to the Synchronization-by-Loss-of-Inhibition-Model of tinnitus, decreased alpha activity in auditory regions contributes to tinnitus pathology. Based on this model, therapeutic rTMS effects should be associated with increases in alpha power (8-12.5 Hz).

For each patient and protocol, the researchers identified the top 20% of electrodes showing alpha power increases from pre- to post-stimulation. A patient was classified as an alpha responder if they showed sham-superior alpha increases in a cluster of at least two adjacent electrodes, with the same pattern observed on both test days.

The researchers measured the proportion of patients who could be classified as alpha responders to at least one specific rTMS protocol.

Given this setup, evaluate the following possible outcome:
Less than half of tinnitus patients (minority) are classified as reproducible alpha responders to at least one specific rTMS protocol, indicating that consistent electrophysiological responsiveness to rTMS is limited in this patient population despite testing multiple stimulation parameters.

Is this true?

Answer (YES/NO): NO